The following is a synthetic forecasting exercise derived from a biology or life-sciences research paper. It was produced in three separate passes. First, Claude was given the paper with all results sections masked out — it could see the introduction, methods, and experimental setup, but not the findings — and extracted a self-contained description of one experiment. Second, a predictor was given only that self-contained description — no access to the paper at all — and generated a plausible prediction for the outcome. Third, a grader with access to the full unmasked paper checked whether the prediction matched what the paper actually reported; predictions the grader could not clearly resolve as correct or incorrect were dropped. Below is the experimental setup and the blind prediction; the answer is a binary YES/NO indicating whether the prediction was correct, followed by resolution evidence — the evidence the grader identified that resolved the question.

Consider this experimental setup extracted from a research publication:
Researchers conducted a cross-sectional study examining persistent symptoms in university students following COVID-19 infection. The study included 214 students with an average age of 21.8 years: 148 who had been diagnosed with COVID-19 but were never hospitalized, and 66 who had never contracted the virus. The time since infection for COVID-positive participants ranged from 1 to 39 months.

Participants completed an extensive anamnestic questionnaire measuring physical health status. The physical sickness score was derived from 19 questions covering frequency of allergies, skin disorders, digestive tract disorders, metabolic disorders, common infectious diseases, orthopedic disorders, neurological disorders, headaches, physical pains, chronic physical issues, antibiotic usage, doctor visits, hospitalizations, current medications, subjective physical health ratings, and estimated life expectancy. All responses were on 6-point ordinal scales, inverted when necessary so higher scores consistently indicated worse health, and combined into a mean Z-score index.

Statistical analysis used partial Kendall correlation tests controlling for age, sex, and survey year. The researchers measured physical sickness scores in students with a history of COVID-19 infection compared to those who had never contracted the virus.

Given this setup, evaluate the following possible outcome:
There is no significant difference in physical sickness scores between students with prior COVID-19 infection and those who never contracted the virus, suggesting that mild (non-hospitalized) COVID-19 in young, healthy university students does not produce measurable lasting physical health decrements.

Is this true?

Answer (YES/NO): YES